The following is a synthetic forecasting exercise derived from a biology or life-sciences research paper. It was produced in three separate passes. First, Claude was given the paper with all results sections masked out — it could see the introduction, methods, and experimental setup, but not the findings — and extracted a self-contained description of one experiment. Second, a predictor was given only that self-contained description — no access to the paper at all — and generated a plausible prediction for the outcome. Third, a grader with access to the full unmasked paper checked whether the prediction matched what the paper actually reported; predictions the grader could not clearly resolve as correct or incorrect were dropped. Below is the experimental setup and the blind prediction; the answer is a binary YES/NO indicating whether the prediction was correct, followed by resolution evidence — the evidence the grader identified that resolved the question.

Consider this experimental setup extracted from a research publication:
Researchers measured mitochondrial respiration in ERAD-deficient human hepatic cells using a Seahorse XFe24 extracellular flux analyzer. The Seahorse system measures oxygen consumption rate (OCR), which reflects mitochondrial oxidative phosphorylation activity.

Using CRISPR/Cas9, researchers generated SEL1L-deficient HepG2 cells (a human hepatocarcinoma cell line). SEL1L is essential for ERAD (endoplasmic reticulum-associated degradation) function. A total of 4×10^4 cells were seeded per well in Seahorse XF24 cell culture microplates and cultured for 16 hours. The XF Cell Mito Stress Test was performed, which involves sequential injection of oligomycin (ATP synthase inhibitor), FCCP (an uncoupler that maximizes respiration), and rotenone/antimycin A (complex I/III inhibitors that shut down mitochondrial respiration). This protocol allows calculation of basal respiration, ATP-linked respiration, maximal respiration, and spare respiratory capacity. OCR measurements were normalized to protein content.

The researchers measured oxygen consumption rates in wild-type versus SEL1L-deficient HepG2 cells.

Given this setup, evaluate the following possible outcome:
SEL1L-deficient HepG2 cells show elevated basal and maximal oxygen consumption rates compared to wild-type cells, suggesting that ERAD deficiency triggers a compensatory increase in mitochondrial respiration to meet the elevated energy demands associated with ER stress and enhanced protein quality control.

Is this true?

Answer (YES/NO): NO